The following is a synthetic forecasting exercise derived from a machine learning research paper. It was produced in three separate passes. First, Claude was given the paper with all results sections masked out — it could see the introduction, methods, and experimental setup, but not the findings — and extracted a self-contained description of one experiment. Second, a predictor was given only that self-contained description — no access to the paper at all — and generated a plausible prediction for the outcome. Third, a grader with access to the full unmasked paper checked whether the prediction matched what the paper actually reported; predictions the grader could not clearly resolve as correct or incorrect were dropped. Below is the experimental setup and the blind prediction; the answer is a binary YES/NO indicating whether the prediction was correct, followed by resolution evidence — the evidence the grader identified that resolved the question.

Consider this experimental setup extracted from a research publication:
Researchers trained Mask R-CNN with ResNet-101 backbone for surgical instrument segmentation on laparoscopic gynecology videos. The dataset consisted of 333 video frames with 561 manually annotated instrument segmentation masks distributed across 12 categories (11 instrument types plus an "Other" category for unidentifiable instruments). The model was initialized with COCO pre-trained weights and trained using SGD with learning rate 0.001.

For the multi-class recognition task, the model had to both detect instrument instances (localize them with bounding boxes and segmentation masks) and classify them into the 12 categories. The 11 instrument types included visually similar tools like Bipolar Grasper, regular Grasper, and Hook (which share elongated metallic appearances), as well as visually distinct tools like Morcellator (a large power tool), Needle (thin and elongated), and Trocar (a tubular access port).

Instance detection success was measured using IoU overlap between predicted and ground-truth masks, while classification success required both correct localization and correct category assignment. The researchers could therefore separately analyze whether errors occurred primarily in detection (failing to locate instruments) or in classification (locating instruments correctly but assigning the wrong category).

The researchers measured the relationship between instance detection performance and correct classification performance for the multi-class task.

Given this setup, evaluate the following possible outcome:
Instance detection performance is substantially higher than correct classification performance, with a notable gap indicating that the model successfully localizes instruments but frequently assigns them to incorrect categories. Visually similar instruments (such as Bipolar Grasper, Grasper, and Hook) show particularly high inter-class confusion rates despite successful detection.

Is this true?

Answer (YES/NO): NO